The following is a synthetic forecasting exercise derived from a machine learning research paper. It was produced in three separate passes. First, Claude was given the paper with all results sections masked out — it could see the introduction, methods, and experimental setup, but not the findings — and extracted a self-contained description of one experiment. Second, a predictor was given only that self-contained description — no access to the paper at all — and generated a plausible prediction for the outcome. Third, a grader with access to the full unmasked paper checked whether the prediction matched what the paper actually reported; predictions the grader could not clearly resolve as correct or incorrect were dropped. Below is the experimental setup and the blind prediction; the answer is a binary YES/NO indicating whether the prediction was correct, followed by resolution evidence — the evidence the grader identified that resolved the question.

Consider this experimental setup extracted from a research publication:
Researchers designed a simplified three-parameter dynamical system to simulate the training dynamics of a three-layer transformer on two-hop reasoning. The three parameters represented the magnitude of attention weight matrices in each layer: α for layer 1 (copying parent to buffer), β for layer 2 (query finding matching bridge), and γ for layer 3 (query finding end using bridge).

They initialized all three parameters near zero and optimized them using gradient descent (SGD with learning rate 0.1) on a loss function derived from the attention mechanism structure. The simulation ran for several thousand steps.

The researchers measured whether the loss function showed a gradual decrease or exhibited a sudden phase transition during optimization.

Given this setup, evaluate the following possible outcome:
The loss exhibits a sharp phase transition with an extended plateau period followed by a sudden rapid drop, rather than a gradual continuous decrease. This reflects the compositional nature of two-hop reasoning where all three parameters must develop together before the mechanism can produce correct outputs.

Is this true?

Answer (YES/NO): YES